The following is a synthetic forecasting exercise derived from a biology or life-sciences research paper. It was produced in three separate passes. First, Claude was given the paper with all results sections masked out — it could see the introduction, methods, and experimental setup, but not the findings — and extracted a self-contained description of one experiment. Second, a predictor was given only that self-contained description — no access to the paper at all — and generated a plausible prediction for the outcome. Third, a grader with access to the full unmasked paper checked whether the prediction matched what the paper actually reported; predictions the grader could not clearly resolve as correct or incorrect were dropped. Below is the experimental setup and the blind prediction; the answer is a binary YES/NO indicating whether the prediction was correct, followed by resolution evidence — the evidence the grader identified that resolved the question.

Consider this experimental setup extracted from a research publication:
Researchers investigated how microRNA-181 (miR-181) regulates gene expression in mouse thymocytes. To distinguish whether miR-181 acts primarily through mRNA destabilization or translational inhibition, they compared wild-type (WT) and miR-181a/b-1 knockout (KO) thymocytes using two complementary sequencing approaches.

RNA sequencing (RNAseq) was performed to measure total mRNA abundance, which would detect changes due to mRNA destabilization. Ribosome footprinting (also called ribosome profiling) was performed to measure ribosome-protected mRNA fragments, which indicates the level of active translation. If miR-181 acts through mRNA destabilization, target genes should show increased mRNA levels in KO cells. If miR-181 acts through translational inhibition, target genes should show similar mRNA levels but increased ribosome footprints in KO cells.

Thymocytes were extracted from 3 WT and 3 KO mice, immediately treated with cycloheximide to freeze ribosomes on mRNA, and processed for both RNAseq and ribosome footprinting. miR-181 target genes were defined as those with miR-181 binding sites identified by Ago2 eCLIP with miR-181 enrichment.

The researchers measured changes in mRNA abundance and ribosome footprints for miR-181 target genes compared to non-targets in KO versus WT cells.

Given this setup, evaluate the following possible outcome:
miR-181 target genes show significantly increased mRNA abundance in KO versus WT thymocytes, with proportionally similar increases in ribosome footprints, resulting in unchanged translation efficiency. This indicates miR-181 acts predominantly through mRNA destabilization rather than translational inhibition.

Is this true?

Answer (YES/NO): YES